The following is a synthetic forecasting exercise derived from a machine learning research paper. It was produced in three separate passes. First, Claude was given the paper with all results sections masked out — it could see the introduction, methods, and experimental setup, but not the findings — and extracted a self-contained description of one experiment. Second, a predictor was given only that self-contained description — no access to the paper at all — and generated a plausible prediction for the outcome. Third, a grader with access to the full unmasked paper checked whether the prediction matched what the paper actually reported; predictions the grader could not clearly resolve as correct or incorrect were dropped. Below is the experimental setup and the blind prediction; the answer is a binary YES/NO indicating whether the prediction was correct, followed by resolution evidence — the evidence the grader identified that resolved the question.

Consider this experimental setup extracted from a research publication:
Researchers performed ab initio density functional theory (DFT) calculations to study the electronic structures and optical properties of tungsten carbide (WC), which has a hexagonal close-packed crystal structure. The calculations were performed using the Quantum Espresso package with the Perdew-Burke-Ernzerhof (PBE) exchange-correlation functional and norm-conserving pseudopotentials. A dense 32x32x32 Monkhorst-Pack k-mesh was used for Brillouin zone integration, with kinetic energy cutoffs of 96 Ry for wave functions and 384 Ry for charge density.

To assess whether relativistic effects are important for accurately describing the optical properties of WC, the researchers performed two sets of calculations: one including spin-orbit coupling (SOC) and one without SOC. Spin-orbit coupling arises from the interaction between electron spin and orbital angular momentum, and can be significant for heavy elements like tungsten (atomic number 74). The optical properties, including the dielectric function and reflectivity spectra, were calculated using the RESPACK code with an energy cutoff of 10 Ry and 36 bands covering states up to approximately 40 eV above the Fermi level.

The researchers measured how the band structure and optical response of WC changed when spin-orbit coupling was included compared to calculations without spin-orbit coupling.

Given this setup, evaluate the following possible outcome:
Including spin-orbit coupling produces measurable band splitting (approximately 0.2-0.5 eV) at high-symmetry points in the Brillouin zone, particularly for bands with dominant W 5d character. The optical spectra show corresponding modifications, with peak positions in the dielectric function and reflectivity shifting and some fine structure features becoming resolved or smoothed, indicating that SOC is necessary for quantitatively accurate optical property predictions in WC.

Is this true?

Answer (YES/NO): NO